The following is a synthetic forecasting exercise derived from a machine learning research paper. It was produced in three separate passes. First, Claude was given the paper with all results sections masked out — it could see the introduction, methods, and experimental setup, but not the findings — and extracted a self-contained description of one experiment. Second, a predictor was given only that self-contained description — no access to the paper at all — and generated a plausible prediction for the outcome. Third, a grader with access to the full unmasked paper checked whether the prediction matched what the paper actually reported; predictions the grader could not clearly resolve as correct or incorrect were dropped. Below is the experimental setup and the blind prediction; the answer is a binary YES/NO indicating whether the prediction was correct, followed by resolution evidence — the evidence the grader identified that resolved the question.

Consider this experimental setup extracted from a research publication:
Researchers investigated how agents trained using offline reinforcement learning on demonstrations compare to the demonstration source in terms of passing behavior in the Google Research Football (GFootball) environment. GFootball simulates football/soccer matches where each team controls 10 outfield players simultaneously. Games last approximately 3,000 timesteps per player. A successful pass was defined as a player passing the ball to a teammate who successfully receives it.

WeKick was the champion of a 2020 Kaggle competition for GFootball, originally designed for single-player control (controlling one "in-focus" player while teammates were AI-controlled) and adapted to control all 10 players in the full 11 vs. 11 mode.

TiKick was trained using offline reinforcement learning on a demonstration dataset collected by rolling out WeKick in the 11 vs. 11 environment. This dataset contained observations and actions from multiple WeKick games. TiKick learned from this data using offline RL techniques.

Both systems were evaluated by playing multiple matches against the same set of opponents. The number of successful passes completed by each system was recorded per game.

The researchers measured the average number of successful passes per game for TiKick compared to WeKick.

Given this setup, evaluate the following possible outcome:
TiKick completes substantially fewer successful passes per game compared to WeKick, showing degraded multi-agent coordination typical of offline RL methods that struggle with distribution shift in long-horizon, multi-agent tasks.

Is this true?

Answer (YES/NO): NO